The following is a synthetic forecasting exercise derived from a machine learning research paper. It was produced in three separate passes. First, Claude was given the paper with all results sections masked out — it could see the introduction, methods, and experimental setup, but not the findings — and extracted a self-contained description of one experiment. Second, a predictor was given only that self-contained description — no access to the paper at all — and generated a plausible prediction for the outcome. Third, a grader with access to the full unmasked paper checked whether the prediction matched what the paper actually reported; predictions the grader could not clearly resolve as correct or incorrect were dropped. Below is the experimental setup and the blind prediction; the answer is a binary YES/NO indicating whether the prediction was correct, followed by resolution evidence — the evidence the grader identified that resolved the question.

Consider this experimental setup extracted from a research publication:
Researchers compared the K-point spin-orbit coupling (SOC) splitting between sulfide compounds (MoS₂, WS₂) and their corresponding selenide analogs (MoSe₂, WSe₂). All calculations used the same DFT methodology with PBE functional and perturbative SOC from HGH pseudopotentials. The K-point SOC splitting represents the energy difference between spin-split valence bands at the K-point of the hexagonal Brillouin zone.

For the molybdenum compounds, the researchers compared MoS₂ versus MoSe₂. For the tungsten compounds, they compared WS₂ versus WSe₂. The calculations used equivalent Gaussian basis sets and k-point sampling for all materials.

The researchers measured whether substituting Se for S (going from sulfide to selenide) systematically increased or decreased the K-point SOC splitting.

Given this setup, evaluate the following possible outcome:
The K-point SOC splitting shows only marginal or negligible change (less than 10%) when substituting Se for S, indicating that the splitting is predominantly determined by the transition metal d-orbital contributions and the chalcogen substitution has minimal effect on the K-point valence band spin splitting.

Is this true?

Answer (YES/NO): NO